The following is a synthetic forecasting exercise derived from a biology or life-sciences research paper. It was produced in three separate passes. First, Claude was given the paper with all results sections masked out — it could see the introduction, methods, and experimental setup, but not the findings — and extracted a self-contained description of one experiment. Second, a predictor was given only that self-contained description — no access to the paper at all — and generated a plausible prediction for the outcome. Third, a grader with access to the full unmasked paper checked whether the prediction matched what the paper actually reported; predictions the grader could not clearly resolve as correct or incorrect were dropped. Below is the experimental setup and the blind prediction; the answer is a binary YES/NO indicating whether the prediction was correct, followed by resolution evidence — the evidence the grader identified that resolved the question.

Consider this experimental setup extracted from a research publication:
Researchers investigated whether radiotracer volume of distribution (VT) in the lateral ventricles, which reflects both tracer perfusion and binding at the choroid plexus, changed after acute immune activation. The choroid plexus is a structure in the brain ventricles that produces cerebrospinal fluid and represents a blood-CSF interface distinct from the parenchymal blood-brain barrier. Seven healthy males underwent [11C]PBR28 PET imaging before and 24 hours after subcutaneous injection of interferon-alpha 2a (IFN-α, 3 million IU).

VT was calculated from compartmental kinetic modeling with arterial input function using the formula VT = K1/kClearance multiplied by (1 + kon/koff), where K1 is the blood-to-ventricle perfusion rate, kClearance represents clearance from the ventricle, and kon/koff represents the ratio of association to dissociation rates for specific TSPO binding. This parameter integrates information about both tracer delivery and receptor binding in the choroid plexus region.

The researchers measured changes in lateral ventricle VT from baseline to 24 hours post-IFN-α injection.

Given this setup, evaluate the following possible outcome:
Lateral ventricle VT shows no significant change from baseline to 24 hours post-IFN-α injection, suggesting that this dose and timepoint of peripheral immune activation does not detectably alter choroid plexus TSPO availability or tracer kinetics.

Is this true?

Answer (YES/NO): NO